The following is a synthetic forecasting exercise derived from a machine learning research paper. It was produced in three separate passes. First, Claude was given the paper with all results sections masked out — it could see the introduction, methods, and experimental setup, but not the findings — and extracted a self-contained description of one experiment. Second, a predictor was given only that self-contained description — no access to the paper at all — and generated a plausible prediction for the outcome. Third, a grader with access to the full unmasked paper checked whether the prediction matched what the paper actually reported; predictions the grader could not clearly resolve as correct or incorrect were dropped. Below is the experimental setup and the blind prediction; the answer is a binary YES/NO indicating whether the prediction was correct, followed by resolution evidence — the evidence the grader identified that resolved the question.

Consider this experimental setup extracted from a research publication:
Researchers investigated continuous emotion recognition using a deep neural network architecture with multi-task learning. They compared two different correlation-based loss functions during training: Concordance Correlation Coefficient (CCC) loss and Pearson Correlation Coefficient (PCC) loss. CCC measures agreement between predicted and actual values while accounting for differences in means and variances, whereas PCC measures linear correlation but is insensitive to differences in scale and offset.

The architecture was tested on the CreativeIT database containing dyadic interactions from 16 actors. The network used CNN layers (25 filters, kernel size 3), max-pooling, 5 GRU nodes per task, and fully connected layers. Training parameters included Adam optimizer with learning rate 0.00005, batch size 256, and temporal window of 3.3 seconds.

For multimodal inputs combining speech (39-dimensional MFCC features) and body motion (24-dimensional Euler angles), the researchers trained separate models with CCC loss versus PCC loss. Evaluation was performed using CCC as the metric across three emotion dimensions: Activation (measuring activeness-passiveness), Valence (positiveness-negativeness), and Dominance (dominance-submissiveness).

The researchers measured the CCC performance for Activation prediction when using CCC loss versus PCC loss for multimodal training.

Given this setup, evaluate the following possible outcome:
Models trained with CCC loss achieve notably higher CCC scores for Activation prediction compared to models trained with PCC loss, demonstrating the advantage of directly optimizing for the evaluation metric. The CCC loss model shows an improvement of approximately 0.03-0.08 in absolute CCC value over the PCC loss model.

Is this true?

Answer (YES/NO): YES